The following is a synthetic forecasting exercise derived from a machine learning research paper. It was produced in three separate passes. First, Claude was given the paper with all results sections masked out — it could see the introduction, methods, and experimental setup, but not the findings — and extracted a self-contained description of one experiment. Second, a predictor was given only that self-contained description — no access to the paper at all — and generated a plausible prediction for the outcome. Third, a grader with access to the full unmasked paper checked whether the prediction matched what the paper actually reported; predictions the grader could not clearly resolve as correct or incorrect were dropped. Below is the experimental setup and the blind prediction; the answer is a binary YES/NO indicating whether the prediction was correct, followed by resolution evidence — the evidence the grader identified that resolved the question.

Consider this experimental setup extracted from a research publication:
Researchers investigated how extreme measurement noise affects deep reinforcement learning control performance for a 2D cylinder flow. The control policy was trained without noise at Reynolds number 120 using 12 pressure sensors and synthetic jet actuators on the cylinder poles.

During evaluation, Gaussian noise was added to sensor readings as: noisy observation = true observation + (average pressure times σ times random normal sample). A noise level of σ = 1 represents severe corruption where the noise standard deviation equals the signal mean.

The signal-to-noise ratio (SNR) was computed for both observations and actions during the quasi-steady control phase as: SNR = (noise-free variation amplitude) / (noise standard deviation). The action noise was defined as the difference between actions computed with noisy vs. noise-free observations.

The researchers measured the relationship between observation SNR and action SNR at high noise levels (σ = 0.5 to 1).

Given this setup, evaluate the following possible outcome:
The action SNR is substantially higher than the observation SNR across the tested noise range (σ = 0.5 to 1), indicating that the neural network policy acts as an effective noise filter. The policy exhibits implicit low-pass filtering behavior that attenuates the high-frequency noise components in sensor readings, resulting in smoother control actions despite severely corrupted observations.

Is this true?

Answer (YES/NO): NO